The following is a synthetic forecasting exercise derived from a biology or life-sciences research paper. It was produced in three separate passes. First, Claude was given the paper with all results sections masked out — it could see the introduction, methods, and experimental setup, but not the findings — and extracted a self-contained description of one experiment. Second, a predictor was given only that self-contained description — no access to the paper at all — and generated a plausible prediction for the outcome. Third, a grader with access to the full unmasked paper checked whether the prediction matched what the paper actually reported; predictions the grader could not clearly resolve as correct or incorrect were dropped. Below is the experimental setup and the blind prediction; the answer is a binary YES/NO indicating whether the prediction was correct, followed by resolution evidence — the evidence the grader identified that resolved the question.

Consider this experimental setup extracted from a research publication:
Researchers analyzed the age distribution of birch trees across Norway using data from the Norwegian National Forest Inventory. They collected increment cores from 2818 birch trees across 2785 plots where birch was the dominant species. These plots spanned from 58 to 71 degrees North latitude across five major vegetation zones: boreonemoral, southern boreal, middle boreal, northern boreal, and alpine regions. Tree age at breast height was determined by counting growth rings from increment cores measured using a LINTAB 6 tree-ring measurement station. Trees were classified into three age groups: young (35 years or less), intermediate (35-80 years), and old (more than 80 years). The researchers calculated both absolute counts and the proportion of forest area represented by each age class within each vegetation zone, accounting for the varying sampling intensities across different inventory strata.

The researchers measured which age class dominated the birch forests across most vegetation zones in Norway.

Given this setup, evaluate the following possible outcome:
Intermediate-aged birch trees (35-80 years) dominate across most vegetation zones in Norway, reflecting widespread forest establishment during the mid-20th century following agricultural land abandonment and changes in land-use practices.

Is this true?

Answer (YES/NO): YES